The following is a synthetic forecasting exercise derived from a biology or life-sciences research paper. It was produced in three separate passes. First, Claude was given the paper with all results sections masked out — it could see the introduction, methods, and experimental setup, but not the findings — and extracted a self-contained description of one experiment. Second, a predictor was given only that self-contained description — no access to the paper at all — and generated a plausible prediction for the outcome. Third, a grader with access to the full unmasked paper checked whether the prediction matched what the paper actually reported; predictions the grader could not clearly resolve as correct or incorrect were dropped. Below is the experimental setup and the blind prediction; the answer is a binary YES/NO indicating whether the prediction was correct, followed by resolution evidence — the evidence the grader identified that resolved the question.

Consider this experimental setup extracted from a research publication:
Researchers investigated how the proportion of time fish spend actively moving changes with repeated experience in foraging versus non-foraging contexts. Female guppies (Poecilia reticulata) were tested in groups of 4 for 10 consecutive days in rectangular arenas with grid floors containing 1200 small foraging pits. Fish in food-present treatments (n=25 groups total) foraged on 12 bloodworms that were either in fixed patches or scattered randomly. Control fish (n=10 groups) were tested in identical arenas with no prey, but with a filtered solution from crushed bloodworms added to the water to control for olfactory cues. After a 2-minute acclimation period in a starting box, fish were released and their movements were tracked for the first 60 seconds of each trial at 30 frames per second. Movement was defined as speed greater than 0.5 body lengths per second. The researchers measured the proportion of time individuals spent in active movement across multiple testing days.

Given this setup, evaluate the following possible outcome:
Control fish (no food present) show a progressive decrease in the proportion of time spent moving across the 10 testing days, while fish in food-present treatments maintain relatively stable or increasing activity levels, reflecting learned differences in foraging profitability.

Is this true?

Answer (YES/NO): YES